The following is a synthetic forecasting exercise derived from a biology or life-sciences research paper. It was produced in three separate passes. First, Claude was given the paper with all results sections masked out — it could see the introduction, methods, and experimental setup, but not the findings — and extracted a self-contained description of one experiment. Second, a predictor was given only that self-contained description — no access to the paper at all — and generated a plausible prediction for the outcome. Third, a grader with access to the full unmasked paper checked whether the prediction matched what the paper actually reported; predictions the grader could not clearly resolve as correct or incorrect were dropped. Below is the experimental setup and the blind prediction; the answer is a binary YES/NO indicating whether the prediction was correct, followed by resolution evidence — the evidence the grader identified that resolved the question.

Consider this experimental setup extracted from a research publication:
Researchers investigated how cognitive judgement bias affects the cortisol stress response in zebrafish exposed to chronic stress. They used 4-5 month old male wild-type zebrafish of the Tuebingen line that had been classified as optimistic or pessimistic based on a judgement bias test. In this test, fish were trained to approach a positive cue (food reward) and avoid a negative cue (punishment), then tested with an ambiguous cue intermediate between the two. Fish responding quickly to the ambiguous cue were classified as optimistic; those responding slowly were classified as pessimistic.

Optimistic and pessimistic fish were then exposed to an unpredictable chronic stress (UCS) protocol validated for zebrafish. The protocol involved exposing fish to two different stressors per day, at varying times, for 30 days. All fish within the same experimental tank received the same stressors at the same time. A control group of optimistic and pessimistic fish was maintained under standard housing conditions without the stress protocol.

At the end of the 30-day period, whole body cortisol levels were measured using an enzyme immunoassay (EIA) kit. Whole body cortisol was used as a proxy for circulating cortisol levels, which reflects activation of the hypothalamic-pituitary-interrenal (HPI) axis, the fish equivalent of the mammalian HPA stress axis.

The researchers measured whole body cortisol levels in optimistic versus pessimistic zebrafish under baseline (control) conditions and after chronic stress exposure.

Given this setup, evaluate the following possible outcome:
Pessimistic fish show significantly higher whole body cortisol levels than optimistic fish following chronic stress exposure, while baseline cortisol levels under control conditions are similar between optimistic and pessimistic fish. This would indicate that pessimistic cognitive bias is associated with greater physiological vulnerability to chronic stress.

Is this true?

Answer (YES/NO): NO